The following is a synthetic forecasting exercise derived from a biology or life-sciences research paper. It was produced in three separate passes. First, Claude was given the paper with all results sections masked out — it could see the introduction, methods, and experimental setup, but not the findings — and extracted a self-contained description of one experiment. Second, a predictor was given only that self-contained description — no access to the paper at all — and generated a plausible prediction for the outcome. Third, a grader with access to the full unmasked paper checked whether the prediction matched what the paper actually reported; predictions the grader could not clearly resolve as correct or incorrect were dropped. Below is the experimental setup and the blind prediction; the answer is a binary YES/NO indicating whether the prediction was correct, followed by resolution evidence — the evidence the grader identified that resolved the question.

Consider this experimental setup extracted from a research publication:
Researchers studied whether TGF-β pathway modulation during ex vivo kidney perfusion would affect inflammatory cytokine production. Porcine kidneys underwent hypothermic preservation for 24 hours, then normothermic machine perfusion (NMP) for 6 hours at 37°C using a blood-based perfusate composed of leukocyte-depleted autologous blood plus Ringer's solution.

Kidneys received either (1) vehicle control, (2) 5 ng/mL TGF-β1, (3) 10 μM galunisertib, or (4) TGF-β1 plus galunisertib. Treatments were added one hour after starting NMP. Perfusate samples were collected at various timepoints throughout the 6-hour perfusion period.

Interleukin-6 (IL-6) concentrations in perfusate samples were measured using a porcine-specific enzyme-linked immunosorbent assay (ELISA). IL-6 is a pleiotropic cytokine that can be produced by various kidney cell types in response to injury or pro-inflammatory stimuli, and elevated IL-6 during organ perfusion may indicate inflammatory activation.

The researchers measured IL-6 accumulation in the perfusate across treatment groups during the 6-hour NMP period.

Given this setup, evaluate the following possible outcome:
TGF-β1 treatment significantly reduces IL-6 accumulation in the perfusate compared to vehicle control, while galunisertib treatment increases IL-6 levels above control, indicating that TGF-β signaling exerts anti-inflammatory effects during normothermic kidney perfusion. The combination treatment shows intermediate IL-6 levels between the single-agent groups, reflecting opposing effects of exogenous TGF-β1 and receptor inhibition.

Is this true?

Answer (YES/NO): NO